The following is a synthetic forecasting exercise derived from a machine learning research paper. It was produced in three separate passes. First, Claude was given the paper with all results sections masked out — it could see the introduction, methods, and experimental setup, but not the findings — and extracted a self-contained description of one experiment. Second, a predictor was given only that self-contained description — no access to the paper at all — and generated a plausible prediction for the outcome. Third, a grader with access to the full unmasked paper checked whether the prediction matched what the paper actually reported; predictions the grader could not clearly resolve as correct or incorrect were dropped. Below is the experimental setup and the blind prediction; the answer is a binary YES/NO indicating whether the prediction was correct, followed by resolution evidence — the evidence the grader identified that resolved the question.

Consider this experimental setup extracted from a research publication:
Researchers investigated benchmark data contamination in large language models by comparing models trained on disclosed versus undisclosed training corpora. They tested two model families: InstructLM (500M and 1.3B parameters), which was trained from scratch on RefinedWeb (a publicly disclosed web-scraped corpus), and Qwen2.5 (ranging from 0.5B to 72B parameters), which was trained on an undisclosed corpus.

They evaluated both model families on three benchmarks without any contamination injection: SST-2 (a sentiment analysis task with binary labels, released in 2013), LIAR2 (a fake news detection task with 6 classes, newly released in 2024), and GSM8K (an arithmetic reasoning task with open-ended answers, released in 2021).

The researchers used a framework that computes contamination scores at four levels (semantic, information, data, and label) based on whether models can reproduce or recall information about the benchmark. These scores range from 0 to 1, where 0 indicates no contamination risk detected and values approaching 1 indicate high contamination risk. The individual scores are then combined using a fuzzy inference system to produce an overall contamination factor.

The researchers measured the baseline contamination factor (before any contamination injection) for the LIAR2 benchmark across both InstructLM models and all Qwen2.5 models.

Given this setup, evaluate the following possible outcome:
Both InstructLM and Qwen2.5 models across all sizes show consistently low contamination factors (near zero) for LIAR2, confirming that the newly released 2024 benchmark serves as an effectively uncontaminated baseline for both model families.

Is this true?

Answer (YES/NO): NO